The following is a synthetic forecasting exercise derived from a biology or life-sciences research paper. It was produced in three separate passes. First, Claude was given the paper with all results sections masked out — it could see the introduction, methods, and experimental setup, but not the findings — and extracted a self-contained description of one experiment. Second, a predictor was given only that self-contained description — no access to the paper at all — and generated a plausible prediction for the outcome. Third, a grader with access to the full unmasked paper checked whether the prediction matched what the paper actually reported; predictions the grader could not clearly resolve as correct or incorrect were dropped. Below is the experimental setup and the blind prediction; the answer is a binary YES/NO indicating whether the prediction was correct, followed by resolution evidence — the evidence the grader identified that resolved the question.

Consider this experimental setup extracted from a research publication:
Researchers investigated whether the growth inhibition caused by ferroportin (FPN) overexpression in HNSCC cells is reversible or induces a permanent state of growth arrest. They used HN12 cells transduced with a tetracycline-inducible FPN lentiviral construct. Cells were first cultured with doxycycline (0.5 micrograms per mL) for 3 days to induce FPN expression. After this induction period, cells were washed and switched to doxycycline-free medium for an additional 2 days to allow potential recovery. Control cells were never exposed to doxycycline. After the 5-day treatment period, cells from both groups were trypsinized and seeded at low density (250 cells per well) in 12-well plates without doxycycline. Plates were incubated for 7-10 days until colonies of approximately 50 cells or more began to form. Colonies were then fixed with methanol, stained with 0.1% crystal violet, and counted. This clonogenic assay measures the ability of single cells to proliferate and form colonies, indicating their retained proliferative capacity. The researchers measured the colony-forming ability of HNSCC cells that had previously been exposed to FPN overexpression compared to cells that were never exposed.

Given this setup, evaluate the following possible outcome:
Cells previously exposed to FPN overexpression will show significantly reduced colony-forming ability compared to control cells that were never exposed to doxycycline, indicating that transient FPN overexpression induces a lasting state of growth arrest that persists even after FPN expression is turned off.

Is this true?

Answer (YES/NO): YES